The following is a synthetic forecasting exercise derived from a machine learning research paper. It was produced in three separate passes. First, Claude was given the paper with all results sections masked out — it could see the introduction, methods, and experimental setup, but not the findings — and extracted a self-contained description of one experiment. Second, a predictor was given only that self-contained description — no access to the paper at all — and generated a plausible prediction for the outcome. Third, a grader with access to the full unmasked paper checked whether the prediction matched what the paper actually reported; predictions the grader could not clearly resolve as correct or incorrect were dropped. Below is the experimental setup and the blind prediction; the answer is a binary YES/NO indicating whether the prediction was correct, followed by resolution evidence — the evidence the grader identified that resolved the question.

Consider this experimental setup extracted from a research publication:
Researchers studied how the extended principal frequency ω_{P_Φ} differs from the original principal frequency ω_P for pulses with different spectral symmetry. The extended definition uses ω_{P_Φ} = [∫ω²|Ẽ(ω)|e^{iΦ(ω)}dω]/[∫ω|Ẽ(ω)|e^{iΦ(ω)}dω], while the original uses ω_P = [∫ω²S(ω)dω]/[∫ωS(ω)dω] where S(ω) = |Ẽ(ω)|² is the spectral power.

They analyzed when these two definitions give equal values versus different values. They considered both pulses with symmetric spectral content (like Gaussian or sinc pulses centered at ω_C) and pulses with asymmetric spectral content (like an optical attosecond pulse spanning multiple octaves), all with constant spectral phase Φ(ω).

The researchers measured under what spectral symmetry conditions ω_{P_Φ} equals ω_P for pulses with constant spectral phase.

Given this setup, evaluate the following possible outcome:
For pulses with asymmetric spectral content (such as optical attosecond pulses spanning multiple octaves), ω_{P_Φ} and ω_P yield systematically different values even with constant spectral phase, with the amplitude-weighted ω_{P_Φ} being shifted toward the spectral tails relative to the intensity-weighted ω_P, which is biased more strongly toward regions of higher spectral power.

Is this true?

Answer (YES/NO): YES